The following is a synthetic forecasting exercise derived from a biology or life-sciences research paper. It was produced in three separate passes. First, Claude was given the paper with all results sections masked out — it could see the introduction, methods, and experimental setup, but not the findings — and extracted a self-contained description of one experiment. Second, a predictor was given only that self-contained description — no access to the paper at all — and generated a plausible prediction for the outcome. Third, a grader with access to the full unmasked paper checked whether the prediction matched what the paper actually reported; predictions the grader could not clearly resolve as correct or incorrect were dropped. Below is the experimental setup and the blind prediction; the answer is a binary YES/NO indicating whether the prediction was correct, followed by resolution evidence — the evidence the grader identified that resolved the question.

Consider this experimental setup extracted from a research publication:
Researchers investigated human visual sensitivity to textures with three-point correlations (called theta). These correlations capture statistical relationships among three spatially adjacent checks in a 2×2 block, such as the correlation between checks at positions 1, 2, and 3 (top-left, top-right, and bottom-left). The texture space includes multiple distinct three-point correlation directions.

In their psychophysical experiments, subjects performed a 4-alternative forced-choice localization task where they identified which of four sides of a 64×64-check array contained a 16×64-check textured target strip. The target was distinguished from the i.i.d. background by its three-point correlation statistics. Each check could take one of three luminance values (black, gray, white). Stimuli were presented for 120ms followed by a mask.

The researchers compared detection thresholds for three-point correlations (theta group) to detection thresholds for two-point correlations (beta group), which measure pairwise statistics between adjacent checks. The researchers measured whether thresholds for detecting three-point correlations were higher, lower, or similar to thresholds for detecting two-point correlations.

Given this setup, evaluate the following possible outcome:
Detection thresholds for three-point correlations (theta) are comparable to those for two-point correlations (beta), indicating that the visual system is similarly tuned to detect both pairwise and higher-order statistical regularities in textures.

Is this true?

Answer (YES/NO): NO